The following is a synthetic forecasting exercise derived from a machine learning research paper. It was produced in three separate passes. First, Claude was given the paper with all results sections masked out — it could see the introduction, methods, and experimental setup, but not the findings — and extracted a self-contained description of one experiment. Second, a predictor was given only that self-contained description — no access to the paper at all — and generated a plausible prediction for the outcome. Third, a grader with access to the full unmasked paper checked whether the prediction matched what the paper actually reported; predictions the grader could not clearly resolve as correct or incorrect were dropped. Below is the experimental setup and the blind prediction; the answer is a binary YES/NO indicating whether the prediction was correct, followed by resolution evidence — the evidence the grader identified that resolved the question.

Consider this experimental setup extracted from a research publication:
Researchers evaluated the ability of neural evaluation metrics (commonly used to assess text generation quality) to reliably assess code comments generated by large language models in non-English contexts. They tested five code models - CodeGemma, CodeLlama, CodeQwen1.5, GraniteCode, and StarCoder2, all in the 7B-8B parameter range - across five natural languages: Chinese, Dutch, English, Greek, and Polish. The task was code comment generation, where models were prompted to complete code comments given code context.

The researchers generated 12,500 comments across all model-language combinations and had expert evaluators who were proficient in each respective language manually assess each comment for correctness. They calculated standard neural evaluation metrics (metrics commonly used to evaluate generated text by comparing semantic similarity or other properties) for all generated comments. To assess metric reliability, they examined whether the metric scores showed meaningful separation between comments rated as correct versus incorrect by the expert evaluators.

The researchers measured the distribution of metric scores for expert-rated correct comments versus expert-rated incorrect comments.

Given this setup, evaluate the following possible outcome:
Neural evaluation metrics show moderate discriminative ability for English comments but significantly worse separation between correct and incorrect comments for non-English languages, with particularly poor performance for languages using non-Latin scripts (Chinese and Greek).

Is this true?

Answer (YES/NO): NO